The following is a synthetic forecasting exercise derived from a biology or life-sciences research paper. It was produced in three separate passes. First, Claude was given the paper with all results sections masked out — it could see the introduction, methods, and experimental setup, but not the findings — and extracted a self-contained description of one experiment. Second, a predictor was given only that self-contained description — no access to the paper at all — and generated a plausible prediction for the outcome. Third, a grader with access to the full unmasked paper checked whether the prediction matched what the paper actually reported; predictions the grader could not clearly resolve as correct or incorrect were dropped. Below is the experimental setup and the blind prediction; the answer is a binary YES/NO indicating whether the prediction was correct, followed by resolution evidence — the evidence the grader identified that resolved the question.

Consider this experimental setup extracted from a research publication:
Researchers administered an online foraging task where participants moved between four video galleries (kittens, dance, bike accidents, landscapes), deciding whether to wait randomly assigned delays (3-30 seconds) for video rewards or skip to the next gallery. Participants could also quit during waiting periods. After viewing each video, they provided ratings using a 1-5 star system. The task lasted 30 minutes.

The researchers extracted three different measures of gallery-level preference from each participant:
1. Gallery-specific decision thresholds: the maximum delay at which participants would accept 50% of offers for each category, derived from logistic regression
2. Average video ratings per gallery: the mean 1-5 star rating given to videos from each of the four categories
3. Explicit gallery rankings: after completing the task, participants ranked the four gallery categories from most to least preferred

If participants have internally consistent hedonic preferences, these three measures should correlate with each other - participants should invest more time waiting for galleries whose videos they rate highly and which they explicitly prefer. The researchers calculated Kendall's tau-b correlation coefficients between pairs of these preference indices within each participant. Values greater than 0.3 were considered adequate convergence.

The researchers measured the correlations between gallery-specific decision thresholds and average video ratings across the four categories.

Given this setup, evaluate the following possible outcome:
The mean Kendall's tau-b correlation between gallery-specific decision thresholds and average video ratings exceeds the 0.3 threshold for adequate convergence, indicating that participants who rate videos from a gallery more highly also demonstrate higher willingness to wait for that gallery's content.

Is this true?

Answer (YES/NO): YES